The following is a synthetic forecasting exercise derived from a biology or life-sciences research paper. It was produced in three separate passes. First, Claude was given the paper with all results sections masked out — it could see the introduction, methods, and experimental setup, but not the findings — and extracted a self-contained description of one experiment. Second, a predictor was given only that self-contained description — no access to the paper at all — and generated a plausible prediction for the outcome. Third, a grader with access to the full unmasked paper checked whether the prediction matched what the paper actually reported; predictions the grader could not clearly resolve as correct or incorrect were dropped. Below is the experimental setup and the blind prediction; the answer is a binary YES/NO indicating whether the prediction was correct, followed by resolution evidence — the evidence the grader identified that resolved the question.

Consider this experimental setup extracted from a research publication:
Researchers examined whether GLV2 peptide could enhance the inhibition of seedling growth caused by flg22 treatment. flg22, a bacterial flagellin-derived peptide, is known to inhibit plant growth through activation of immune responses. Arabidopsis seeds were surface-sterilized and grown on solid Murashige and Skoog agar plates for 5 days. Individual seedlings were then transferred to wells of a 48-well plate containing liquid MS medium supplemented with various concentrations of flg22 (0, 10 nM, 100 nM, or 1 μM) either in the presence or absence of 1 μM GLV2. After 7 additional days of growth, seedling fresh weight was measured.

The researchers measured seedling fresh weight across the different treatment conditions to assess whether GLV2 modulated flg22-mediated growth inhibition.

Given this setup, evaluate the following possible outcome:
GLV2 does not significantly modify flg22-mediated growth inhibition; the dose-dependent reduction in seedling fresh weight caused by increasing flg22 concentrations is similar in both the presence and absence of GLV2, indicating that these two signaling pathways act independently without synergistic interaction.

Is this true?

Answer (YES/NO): NO